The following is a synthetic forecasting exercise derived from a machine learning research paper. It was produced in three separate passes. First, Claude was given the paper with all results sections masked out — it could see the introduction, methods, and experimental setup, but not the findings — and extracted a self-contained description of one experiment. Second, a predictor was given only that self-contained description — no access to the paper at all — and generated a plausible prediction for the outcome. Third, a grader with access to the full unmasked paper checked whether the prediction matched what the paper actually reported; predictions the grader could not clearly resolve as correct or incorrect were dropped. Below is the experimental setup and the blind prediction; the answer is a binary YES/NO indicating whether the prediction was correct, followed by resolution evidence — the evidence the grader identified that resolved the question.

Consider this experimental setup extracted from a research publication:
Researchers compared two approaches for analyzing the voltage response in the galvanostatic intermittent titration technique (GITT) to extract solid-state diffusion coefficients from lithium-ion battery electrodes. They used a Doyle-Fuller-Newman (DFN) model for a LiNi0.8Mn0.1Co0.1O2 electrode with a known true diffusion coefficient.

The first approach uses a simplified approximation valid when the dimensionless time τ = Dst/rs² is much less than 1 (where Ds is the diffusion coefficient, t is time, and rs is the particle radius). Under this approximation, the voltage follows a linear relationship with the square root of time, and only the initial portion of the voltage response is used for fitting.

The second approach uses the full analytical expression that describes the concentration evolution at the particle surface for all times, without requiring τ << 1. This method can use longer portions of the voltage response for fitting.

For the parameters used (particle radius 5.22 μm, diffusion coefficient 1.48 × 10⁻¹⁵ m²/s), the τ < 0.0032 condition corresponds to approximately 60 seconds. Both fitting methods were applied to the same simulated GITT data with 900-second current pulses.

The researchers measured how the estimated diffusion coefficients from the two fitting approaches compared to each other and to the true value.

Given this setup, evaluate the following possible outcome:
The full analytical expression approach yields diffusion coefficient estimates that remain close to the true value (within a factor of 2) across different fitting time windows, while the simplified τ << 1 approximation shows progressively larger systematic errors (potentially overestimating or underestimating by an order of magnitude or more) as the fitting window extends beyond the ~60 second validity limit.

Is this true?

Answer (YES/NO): NO